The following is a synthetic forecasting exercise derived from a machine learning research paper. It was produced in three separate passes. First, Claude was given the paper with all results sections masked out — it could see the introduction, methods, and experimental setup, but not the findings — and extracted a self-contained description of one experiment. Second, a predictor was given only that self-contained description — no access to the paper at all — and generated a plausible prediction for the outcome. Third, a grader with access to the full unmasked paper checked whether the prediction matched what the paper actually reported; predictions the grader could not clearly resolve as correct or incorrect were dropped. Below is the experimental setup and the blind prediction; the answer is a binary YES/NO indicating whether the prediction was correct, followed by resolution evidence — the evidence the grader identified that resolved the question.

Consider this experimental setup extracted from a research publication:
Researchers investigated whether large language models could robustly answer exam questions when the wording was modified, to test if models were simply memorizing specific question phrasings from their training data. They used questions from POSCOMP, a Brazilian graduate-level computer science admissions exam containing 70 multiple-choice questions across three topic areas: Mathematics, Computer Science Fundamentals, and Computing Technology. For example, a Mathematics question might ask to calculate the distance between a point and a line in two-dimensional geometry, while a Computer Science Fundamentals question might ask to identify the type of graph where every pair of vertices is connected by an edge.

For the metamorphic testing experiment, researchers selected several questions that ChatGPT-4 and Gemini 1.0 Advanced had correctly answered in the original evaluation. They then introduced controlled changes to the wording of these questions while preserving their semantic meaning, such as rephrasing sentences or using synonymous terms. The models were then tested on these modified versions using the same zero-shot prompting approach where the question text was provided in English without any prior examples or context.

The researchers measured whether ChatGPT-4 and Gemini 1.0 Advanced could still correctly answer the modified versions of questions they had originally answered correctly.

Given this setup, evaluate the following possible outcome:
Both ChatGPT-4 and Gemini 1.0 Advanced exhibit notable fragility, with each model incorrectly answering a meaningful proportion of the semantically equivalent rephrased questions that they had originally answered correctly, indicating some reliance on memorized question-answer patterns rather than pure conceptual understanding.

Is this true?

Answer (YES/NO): NO